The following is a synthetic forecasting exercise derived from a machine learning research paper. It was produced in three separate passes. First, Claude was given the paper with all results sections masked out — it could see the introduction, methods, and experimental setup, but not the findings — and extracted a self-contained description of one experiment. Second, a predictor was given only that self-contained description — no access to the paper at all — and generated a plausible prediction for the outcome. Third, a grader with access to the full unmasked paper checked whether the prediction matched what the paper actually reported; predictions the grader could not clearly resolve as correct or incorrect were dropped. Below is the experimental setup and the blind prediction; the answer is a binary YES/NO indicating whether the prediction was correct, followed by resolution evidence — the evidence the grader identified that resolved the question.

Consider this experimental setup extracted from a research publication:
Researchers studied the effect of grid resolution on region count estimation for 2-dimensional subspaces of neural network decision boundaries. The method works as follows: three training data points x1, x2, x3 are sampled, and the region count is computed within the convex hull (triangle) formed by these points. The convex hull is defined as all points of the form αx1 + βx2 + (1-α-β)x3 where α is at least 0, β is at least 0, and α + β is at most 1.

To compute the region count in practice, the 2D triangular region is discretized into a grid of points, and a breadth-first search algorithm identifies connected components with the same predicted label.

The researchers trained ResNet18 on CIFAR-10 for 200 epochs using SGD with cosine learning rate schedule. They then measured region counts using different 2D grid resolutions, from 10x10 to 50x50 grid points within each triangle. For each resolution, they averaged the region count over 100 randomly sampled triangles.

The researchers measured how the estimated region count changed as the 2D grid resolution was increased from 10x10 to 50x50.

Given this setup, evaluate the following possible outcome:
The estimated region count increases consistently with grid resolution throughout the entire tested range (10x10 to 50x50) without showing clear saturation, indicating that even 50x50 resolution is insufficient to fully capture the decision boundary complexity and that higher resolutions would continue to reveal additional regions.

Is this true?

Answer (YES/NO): NO